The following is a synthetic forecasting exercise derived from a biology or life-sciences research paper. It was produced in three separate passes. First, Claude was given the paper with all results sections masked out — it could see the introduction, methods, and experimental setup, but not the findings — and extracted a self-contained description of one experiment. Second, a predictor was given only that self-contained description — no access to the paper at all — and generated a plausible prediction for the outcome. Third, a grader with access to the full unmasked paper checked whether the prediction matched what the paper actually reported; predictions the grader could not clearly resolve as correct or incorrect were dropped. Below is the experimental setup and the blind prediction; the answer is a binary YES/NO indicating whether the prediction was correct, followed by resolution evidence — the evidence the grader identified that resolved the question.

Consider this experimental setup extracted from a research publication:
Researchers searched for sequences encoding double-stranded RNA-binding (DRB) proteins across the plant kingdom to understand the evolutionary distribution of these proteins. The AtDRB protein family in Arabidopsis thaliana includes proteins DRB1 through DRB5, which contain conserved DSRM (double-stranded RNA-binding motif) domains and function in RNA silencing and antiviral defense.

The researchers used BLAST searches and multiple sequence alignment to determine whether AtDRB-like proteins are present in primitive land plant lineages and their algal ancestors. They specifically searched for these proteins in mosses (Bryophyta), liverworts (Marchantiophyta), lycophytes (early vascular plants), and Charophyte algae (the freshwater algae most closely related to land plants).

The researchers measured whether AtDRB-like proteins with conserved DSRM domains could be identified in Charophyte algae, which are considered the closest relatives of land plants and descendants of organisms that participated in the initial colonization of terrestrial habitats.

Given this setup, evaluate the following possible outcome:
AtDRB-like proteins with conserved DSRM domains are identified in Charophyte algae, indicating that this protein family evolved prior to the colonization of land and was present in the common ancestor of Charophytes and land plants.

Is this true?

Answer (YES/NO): YES